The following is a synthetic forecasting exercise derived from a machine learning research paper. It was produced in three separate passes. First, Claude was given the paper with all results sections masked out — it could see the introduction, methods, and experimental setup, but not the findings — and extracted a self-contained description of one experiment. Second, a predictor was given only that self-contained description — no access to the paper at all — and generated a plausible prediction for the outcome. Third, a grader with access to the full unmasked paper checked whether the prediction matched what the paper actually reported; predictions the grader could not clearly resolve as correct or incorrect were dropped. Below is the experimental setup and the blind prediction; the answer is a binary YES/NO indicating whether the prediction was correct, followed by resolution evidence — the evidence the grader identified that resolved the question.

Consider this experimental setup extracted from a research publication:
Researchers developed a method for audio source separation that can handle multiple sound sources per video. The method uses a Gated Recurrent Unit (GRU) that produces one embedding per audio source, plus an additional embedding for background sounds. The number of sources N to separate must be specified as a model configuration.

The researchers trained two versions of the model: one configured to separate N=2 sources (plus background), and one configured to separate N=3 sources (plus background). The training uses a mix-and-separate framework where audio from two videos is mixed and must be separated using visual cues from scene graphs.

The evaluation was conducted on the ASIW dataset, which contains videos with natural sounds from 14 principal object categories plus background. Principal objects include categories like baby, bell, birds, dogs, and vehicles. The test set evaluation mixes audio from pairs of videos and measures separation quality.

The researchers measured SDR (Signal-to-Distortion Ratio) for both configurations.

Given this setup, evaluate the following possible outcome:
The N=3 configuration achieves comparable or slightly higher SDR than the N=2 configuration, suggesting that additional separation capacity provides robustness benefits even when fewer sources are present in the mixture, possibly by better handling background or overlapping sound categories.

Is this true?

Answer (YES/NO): NO